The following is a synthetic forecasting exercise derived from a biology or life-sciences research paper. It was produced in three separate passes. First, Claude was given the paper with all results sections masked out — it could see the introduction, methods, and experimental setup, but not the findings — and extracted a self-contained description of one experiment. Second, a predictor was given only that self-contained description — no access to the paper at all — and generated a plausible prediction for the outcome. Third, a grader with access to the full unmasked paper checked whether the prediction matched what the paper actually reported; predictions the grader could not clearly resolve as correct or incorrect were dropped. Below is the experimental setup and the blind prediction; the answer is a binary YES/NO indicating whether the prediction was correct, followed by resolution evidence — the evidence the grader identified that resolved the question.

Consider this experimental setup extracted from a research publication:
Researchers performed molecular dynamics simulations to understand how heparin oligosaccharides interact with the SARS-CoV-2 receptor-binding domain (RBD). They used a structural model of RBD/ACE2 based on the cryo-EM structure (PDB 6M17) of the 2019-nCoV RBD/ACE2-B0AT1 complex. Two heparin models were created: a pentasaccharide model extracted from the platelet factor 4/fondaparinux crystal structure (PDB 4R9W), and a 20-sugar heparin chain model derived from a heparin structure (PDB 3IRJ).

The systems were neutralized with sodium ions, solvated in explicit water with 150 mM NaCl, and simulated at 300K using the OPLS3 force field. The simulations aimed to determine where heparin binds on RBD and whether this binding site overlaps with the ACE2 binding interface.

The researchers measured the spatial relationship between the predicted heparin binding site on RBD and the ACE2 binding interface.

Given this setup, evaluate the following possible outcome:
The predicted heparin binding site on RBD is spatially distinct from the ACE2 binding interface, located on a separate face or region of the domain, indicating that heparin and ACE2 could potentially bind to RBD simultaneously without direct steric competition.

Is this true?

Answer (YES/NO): NO